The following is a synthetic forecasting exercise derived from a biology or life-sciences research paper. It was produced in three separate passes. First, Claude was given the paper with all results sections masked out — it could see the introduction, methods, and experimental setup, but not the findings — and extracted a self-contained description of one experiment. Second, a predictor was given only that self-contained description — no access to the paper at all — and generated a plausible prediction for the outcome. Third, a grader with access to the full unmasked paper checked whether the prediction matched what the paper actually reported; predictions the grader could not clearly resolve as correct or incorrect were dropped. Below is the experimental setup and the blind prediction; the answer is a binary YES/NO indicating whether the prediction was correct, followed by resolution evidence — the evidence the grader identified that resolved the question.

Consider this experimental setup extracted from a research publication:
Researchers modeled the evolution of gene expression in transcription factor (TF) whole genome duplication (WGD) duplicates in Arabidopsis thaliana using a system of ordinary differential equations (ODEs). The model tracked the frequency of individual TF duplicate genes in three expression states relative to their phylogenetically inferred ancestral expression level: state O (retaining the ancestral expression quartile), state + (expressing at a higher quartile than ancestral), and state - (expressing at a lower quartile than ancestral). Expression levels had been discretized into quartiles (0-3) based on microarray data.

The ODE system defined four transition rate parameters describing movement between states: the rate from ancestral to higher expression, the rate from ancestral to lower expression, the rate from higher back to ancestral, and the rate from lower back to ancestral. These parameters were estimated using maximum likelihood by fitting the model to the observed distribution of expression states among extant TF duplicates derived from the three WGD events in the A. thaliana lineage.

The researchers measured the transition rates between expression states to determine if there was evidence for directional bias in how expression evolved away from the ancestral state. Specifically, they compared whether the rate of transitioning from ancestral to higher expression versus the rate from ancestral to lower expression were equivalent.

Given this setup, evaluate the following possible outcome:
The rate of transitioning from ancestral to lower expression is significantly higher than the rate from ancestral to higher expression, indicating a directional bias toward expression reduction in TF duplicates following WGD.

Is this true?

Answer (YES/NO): NO